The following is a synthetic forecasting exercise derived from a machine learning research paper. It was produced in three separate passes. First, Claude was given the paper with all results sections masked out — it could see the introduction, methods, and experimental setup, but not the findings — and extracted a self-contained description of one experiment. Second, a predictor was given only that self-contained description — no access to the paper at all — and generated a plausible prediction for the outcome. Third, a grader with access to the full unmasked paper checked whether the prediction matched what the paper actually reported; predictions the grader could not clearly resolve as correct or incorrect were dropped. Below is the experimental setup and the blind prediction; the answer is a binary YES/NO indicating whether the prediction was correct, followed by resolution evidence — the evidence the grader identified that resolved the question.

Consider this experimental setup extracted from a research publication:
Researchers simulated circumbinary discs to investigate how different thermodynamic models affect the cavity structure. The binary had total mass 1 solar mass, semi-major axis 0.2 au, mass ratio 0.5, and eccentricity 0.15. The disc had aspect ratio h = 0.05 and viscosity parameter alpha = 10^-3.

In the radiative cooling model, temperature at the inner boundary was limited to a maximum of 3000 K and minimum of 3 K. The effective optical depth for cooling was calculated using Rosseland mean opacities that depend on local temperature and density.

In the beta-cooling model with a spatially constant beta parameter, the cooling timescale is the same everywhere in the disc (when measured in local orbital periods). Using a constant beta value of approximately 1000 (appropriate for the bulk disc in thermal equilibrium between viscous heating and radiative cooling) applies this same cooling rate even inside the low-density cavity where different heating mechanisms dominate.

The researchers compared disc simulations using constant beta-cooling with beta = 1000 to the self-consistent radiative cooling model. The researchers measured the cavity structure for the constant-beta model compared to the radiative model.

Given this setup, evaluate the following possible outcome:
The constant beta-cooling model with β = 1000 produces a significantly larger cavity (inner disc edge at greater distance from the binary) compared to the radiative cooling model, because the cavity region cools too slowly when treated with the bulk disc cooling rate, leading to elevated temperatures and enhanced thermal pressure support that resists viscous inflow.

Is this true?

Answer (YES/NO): NO